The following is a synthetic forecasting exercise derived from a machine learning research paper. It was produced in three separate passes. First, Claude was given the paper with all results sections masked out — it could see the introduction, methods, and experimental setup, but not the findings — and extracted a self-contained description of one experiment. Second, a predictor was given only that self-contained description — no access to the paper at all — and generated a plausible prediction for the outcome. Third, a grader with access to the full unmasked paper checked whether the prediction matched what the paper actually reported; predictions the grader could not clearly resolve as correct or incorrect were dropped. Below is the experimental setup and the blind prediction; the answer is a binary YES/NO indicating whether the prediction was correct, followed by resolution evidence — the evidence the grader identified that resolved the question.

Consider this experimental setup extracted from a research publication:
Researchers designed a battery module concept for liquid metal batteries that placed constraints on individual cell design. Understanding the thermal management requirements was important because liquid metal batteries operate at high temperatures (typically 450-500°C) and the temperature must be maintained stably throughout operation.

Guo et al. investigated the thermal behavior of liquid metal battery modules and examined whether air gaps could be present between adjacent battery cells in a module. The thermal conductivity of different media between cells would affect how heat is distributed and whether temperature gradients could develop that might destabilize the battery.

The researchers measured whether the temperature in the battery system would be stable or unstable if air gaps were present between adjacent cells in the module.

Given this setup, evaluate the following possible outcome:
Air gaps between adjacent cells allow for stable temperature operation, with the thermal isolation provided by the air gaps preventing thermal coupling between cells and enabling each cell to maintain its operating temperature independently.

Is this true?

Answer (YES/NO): NO